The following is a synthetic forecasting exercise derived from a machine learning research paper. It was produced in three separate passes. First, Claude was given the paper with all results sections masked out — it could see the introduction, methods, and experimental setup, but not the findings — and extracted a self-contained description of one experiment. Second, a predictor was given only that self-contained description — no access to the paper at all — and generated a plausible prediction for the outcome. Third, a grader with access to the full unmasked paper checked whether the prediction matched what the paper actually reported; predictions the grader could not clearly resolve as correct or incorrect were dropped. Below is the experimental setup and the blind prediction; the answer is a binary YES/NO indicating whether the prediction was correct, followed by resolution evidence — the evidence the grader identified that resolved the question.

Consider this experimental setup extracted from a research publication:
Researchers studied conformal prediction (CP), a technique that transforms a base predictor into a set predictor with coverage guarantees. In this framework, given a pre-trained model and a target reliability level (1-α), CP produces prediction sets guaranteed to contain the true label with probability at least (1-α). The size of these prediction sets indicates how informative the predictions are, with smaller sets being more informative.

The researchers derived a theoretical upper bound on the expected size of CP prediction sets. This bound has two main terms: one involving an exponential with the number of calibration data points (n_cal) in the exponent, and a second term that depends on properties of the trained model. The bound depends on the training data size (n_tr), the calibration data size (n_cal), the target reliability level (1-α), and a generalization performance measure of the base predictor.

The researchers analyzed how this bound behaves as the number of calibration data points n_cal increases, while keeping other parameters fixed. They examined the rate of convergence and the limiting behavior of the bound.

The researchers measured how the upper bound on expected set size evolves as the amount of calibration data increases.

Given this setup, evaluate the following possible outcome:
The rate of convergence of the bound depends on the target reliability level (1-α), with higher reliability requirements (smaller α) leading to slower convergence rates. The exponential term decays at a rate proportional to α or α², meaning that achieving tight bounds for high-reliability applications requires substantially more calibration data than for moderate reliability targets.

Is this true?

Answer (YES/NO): NO